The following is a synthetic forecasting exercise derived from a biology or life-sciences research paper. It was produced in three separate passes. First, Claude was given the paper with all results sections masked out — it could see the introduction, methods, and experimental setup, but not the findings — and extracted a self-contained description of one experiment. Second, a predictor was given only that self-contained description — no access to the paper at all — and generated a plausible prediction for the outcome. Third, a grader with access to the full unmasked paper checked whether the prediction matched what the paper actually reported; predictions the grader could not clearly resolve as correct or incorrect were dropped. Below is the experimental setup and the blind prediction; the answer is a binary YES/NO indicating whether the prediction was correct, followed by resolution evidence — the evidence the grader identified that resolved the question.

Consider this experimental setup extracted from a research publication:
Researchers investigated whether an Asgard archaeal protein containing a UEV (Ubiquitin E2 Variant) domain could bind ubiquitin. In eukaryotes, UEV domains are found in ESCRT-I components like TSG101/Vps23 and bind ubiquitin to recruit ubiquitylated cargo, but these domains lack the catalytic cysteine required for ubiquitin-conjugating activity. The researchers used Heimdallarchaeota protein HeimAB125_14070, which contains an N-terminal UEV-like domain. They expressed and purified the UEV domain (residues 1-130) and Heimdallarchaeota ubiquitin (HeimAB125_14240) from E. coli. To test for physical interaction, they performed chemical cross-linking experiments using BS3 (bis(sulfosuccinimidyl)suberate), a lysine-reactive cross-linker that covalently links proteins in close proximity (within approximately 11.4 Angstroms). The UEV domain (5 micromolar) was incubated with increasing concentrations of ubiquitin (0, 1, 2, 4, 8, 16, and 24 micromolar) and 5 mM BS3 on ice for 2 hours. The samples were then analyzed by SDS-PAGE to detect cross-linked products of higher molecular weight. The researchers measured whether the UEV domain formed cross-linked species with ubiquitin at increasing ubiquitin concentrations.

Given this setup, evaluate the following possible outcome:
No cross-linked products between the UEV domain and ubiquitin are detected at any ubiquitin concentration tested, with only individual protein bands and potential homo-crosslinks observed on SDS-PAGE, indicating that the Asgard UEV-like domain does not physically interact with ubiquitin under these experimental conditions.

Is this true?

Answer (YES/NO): NO